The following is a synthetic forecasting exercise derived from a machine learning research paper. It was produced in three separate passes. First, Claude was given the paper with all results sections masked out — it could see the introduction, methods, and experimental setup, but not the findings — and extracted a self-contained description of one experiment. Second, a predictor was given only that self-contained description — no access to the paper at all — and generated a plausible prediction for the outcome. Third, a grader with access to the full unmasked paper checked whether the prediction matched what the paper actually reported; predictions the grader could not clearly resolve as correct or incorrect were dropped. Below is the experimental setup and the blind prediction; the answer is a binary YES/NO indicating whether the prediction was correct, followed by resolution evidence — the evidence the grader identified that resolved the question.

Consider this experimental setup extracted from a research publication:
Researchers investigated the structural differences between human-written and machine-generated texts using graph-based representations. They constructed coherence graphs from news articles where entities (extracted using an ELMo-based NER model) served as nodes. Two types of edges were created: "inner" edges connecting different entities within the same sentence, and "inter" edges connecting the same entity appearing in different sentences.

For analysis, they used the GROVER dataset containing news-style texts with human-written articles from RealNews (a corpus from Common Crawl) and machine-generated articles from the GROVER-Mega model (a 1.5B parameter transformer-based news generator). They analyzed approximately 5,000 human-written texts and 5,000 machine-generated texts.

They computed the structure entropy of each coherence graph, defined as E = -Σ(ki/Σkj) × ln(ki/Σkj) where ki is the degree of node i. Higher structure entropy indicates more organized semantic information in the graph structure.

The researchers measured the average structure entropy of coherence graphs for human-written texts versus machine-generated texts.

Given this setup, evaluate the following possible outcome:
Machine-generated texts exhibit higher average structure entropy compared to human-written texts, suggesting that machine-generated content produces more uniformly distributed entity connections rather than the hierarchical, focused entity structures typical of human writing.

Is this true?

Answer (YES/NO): NO